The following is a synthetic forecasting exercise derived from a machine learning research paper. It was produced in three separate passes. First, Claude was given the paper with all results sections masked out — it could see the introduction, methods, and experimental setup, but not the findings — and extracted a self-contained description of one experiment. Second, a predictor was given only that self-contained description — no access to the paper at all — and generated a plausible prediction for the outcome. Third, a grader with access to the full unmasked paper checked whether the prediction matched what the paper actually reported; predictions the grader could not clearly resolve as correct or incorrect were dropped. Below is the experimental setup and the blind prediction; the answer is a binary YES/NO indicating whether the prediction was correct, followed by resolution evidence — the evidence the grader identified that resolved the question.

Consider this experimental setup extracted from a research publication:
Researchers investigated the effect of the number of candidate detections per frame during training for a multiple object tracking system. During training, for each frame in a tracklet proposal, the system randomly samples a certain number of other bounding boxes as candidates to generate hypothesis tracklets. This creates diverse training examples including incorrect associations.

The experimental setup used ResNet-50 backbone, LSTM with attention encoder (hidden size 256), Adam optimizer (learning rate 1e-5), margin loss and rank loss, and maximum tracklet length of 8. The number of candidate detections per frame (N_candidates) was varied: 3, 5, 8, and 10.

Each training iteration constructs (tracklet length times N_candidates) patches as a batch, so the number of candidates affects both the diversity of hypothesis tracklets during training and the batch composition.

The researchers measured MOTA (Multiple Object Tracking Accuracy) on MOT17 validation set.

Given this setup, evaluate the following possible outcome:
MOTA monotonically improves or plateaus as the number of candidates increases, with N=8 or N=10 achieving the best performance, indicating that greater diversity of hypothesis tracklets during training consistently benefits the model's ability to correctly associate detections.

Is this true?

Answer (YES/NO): YES